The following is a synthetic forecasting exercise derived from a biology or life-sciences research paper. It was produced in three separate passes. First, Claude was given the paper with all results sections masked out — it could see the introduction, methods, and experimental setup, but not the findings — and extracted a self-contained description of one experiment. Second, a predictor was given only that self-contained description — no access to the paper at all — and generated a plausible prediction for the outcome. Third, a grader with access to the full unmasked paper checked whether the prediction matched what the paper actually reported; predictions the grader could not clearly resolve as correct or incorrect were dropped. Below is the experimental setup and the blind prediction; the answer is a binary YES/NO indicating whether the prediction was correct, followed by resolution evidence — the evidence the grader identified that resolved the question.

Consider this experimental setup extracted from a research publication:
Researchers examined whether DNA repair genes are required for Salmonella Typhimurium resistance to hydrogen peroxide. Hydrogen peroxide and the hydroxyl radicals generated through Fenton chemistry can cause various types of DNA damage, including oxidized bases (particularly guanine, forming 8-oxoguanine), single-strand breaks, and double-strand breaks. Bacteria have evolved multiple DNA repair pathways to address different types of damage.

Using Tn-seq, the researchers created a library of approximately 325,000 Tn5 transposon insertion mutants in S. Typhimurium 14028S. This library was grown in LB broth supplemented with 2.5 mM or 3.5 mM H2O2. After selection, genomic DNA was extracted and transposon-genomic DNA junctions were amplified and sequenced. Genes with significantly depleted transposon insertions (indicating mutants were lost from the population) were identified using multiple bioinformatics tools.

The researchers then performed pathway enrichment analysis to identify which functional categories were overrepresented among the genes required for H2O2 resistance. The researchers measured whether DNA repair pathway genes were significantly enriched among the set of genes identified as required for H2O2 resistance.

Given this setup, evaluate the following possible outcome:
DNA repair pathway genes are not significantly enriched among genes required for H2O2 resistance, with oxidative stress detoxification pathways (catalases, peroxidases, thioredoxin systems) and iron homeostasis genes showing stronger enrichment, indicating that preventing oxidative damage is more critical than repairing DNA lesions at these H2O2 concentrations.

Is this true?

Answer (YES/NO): NO